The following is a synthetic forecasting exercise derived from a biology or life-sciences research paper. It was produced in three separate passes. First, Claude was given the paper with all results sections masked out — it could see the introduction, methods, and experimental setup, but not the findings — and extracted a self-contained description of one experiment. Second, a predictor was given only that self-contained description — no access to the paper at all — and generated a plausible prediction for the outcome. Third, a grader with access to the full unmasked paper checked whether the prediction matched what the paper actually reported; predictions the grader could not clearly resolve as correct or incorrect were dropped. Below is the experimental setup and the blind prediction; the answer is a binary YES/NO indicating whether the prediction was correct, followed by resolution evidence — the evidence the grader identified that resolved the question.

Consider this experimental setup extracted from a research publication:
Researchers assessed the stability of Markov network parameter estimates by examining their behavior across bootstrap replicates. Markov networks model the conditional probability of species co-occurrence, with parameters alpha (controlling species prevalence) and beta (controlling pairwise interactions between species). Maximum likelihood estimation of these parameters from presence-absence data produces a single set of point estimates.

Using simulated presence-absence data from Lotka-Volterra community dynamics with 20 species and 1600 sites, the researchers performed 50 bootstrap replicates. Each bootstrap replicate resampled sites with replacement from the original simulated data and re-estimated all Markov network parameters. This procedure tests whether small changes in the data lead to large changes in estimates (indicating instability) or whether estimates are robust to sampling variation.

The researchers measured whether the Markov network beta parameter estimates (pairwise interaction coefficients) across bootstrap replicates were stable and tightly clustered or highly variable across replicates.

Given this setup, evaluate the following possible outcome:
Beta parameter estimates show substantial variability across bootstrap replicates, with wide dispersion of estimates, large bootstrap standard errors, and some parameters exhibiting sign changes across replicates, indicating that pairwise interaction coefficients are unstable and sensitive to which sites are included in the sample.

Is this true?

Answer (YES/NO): NO